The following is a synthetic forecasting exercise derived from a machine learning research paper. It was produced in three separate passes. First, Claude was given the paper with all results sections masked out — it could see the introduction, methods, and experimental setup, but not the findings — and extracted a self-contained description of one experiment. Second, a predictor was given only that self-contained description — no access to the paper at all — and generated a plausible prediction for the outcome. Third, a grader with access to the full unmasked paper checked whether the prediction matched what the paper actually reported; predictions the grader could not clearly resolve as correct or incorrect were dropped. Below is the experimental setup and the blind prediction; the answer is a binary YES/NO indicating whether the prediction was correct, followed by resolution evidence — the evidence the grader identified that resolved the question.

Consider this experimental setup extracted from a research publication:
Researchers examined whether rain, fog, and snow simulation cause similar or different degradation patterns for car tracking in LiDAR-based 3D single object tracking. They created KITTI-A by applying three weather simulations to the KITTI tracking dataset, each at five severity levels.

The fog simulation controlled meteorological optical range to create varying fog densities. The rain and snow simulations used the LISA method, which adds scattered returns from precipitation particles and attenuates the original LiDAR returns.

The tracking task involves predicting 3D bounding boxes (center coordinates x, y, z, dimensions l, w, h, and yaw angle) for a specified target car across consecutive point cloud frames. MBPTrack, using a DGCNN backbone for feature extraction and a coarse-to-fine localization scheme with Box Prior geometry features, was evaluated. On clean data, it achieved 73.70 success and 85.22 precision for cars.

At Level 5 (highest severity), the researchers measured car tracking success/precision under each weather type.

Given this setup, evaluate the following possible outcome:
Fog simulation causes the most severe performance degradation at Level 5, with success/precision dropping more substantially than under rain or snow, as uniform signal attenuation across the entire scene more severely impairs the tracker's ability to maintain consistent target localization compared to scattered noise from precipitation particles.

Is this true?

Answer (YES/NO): NO